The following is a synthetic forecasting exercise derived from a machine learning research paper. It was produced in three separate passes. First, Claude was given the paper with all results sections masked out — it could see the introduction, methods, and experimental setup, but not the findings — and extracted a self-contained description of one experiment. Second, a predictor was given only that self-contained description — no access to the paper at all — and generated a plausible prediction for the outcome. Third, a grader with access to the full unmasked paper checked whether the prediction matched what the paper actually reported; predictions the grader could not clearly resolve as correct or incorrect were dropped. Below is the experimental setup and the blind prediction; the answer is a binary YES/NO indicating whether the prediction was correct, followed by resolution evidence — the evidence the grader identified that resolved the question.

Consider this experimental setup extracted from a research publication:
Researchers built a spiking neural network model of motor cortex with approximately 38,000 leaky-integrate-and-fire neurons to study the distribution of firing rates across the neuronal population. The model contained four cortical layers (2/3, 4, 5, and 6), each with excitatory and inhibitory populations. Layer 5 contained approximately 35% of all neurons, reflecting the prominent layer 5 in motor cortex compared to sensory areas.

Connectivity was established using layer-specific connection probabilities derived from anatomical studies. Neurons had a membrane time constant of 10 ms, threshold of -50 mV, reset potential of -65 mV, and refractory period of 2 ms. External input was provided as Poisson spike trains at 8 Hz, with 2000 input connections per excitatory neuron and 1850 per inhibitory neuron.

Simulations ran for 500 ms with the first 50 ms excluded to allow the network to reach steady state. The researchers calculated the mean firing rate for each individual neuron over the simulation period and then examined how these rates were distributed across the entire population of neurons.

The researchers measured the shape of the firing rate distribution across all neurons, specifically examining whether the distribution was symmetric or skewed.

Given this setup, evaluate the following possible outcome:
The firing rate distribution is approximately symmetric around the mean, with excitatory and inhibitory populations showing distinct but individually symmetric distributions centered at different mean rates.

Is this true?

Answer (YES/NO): NO